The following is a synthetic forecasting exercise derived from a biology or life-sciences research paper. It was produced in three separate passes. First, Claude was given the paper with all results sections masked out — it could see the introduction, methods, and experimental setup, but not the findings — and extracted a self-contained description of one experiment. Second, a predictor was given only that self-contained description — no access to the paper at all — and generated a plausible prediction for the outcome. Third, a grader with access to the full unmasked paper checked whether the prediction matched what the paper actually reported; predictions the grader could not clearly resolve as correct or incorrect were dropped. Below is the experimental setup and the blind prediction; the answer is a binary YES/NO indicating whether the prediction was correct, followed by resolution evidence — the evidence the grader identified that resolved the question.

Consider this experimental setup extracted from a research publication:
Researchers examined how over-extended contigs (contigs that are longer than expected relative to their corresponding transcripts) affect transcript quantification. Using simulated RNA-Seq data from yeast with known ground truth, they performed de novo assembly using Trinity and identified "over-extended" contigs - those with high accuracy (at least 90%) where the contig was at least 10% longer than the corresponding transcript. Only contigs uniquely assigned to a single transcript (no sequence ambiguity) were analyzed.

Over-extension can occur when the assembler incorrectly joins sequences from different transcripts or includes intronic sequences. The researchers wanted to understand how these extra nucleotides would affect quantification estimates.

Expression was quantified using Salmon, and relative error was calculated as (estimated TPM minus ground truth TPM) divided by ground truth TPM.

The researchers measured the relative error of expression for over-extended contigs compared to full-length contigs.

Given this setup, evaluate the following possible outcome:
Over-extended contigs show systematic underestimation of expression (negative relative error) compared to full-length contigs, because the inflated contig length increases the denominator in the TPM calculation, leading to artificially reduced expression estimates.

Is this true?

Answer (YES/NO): YES